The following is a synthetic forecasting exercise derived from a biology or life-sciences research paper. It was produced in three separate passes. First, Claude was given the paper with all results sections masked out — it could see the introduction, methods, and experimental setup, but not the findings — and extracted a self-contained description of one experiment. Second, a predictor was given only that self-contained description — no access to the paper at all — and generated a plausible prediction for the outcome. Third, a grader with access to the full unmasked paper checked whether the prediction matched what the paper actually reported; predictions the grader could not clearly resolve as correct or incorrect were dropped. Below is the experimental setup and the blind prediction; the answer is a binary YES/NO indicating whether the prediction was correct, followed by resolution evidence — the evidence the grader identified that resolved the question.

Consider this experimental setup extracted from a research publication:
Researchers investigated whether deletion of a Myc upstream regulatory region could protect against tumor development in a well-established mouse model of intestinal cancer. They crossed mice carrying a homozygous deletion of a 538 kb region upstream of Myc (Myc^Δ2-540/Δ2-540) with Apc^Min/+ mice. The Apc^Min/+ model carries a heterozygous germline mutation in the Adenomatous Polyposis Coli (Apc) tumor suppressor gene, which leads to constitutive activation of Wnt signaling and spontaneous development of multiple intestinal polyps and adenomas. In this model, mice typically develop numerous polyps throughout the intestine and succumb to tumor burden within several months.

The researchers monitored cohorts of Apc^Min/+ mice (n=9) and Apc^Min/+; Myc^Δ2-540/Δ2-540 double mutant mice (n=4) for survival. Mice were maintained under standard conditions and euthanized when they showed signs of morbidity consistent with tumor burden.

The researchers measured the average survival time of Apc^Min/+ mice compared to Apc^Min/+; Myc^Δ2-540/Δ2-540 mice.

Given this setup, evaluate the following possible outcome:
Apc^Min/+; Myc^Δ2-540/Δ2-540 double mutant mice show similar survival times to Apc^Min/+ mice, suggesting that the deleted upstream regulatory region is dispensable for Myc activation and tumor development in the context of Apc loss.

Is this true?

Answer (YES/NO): NO